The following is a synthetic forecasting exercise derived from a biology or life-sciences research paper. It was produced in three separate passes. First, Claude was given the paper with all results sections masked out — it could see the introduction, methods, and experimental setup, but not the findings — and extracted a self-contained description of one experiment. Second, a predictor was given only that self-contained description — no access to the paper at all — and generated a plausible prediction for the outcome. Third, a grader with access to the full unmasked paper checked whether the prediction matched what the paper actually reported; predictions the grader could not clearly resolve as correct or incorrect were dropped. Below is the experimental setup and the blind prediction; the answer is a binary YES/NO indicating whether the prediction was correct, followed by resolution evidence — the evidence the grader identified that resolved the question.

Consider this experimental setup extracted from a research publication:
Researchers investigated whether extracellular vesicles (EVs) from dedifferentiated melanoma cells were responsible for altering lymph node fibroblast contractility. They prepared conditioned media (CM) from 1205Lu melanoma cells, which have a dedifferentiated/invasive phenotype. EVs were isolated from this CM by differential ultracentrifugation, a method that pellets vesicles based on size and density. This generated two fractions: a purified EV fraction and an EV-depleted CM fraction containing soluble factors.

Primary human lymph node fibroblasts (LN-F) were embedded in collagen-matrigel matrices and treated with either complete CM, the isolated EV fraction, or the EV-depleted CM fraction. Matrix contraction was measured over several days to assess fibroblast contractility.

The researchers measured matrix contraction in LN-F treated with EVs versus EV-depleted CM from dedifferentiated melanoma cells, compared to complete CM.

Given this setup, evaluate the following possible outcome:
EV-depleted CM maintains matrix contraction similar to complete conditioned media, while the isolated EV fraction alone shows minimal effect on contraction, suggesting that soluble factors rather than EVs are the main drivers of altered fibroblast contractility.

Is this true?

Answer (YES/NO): YES